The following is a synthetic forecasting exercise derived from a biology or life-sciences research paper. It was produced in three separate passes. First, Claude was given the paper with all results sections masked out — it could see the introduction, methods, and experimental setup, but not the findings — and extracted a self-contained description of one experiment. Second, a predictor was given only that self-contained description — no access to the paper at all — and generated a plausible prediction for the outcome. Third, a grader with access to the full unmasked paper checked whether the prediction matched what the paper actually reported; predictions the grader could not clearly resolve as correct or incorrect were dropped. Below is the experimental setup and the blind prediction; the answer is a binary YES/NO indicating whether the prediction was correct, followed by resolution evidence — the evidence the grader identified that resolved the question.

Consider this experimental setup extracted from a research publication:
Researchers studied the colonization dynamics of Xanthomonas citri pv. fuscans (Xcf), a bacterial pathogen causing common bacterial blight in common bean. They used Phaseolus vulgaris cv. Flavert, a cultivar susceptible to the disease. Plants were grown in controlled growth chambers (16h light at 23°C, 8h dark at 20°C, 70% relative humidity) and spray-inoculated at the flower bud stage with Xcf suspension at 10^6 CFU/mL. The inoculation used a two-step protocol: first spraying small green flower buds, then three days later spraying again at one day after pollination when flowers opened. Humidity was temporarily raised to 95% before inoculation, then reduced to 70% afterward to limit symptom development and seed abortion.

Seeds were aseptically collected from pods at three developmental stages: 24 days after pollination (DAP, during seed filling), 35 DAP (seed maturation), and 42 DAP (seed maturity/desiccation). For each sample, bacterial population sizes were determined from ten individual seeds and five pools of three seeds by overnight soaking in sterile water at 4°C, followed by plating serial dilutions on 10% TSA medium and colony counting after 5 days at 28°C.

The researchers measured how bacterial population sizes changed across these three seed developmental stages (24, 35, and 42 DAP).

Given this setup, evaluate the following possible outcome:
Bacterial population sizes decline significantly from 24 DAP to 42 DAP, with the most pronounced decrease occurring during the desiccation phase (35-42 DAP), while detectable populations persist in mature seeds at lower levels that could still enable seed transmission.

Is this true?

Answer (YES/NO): YES